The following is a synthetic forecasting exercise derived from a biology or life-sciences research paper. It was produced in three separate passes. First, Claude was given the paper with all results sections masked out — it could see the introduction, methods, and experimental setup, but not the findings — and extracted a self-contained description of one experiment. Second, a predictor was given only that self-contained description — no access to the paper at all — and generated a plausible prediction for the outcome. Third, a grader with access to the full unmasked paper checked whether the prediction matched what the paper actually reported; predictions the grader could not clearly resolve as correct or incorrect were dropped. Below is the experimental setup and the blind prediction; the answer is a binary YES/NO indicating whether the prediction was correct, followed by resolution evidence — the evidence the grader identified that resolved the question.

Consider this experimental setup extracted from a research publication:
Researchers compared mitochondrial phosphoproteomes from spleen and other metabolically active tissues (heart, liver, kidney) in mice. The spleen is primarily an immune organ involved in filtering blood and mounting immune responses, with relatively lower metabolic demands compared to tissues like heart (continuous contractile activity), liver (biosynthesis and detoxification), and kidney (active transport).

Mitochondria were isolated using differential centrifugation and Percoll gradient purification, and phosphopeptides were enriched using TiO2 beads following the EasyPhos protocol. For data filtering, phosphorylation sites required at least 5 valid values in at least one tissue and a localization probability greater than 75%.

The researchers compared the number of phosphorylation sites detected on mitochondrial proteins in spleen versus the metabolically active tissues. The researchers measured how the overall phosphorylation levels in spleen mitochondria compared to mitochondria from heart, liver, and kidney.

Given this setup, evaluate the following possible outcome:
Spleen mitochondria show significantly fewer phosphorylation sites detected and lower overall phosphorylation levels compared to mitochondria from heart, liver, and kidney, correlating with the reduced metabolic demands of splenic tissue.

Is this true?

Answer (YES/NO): YES